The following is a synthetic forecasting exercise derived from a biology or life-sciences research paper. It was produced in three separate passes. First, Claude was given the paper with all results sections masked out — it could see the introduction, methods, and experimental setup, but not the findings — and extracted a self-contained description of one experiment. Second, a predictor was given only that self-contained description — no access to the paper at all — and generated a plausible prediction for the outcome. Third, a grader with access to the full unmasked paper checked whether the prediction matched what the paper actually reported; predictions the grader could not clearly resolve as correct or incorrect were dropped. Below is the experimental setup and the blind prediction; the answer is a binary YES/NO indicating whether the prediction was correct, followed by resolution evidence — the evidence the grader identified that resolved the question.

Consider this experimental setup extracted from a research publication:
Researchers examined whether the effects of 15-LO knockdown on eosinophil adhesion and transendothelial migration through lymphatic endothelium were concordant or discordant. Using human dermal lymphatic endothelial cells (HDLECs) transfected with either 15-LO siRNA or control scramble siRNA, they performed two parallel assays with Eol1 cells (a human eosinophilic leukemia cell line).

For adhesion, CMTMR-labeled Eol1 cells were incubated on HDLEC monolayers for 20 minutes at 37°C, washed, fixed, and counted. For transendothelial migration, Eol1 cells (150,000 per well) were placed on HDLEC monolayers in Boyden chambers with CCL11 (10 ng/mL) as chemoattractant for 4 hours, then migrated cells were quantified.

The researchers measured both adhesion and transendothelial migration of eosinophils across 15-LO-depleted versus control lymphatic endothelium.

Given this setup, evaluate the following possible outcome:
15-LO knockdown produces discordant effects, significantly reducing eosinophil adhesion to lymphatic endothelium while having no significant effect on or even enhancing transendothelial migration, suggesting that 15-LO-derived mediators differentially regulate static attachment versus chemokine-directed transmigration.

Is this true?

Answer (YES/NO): YES